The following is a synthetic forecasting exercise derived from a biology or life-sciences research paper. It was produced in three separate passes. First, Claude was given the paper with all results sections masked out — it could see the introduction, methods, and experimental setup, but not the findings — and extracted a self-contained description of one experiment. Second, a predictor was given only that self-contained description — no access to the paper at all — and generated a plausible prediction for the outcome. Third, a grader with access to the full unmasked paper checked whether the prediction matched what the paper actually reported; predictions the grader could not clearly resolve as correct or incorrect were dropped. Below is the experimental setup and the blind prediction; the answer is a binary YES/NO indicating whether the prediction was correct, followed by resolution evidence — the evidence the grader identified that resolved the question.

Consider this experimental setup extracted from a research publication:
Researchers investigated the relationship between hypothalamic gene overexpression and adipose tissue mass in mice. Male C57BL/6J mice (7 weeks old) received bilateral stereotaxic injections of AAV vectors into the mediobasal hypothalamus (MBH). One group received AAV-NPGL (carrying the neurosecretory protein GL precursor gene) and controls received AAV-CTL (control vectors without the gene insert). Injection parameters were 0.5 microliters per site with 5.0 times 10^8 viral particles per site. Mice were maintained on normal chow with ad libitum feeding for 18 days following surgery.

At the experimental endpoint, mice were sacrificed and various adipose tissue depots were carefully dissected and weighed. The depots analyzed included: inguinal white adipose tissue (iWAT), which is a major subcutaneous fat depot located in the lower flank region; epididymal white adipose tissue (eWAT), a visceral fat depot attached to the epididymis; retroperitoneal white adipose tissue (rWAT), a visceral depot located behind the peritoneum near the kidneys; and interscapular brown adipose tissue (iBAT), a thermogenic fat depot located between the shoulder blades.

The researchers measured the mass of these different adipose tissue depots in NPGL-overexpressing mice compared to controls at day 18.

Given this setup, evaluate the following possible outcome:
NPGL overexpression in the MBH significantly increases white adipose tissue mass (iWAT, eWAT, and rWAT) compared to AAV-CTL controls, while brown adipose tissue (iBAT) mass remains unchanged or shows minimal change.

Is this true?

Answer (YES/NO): YES